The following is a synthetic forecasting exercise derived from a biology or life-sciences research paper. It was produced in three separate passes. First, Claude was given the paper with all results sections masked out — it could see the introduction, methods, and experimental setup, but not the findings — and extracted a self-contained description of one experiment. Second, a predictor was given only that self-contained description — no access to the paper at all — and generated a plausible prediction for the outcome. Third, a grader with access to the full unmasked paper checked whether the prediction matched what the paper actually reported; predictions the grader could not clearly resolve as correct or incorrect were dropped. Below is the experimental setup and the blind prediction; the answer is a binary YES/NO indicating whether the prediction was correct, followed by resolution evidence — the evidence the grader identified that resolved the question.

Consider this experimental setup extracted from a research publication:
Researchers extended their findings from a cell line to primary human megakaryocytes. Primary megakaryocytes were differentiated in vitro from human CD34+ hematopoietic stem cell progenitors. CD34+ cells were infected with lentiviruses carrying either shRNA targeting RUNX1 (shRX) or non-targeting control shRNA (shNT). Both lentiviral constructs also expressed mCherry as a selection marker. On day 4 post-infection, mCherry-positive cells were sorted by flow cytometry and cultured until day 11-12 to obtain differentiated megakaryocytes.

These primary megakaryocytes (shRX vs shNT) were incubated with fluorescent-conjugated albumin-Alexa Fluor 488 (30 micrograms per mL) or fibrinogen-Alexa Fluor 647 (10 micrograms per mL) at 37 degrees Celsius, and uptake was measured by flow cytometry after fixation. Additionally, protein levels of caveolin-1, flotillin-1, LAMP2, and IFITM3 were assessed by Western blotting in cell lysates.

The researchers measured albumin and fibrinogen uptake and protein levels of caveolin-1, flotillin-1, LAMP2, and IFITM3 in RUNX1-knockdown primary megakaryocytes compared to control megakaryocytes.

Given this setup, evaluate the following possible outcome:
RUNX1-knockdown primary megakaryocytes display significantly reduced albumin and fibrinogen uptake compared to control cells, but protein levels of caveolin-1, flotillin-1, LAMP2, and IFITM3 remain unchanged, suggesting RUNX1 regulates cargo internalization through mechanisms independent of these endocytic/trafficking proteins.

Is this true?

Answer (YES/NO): NO